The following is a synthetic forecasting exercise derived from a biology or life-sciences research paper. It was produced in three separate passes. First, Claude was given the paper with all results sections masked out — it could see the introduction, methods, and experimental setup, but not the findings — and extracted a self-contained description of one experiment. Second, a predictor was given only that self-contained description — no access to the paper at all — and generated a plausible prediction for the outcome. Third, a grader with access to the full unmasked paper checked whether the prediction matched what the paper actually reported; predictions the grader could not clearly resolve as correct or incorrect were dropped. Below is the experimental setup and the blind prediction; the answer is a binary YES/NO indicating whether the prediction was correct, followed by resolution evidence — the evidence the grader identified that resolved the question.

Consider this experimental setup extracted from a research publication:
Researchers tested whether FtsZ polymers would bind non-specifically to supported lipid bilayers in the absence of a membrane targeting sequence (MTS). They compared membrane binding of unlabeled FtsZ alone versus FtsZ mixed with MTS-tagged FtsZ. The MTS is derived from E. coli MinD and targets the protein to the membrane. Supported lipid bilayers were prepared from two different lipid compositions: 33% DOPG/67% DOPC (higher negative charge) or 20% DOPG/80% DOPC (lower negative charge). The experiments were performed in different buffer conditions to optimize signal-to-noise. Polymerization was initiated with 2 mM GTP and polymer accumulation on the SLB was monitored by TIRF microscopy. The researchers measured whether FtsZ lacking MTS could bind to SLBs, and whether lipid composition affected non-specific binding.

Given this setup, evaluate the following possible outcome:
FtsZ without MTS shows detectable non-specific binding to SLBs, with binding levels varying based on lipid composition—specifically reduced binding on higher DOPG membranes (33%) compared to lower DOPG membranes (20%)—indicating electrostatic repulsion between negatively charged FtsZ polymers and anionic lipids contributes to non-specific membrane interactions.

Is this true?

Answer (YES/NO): NO